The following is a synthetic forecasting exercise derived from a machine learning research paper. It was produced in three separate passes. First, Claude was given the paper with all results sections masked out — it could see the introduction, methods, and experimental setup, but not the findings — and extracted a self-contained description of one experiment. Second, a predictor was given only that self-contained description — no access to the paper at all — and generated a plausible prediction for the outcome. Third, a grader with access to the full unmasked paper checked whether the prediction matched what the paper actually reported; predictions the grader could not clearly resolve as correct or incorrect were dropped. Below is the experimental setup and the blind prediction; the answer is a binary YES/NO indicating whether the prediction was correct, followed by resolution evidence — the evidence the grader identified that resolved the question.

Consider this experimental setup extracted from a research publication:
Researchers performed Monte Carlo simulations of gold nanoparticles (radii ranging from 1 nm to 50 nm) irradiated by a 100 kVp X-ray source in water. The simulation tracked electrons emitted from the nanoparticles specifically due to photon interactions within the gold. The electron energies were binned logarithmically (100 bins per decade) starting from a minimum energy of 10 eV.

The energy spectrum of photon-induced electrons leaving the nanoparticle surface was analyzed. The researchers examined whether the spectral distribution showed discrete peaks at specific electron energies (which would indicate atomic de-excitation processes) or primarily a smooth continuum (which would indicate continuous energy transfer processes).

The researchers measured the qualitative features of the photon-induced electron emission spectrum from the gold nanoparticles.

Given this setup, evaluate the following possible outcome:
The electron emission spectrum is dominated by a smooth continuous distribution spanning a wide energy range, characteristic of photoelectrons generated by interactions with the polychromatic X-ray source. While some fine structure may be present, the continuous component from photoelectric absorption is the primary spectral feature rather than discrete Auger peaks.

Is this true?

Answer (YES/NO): NO